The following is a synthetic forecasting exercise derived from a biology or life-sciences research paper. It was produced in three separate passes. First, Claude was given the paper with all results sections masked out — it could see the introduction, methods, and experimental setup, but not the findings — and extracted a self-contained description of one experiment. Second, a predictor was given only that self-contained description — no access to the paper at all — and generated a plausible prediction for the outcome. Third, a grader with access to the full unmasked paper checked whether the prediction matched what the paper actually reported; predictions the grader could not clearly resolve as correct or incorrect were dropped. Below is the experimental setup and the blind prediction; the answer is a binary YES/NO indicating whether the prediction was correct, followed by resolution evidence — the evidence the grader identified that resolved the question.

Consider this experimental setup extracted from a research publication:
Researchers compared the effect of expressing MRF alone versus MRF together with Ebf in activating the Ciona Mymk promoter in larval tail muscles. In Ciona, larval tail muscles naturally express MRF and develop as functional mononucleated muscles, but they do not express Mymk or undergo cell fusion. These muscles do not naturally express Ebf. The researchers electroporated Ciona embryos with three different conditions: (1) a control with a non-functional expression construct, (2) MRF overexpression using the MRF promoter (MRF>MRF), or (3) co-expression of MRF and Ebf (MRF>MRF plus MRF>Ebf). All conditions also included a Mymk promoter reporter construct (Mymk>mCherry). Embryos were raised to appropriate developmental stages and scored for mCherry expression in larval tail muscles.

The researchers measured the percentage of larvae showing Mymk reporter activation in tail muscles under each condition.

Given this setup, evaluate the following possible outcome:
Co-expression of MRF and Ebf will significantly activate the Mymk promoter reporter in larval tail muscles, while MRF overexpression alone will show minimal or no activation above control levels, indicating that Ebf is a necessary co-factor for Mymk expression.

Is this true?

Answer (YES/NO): YES